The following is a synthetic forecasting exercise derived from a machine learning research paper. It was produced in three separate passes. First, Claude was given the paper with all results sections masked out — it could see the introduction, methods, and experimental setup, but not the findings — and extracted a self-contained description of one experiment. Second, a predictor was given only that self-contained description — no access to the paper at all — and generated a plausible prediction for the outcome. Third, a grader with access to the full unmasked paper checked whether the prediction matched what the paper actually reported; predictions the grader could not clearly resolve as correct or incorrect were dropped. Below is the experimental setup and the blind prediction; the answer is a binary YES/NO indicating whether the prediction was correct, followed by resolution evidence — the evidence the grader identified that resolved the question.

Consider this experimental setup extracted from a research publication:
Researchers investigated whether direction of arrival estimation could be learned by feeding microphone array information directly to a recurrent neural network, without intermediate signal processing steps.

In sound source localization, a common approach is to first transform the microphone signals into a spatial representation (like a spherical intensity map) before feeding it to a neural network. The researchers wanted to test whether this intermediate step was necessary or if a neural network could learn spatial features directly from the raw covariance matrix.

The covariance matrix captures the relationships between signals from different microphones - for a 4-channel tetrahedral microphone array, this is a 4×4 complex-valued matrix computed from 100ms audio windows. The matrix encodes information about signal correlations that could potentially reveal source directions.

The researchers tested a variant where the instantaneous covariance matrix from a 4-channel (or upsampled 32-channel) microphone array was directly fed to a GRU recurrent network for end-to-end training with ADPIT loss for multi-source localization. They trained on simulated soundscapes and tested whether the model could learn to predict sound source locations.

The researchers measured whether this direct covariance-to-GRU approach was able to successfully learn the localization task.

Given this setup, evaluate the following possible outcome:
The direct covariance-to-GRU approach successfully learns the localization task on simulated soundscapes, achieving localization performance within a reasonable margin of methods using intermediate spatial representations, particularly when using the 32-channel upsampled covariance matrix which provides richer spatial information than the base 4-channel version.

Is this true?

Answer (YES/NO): NO